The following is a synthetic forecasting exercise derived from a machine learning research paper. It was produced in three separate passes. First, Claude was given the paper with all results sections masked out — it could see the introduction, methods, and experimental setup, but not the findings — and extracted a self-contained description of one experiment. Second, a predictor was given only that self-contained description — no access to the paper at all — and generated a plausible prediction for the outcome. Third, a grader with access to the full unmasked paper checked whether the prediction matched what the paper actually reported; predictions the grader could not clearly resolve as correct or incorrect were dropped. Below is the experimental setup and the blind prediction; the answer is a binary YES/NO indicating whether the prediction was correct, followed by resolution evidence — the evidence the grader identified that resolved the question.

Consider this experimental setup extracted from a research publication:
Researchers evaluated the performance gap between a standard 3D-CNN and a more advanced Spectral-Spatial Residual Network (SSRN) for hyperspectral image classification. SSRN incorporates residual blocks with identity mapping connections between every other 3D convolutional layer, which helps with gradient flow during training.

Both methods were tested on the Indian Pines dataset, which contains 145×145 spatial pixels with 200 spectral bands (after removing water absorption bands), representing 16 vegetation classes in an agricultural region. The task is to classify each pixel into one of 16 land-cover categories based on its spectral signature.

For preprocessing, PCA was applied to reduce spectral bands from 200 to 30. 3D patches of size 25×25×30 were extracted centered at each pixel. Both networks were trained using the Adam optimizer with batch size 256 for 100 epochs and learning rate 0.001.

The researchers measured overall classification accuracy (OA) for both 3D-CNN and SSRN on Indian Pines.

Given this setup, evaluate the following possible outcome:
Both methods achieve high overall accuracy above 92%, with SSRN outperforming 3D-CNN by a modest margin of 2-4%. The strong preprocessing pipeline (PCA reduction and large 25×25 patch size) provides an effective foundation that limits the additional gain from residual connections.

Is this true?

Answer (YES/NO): NO